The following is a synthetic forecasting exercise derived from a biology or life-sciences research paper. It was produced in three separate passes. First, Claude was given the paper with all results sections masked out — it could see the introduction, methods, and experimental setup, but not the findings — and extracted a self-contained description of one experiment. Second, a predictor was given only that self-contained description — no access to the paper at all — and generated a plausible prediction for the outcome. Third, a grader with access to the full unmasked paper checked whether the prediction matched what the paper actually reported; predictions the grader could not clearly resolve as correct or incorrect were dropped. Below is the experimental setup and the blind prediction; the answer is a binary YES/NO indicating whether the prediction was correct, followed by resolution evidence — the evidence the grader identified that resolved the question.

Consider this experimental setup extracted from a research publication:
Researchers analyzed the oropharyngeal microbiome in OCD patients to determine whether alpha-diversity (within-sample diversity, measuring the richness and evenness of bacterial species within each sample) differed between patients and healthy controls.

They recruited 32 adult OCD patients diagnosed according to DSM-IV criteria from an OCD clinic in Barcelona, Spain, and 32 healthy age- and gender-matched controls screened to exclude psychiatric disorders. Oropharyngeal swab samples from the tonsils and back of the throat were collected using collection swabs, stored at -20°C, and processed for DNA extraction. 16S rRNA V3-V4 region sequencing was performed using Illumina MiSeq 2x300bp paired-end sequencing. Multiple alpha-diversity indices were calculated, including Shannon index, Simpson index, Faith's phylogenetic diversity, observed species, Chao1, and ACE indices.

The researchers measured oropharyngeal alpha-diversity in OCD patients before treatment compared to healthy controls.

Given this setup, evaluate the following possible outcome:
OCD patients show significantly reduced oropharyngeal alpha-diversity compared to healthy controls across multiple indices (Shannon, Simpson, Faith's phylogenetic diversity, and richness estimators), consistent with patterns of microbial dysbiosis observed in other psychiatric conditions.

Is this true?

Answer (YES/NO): NO